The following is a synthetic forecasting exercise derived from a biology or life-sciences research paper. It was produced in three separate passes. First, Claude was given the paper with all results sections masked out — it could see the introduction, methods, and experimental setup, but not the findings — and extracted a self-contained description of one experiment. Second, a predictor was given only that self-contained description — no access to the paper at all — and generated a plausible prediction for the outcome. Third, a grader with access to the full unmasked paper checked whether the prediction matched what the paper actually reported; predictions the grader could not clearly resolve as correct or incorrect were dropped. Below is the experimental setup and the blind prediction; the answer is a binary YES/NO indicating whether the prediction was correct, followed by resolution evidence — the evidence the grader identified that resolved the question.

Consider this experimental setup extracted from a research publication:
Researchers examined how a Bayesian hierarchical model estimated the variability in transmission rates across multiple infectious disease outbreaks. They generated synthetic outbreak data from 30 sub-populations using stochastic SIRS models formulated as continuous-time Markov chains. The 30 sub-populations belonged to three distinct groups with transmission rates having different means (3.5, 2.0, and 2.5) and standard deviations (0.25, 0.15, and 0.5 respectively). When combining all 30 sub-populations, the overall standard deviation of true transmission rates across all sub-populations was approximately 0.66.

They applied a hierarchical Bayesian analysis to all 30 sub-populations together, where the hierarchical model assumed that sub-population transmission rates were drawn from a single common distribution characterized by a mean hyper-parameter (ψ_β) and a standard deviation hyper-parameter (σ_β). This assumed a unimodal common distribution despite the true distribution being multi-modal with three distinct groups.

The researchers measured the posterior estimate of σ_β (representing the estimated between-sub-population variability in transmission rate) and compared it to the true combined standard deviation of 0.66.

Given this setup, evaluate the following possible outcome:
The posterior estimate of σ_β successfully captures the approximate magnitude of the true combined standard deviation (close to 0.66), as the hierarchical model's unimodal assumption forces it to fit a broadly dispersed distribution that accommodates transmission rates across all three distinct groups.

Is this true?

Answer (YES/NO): YES